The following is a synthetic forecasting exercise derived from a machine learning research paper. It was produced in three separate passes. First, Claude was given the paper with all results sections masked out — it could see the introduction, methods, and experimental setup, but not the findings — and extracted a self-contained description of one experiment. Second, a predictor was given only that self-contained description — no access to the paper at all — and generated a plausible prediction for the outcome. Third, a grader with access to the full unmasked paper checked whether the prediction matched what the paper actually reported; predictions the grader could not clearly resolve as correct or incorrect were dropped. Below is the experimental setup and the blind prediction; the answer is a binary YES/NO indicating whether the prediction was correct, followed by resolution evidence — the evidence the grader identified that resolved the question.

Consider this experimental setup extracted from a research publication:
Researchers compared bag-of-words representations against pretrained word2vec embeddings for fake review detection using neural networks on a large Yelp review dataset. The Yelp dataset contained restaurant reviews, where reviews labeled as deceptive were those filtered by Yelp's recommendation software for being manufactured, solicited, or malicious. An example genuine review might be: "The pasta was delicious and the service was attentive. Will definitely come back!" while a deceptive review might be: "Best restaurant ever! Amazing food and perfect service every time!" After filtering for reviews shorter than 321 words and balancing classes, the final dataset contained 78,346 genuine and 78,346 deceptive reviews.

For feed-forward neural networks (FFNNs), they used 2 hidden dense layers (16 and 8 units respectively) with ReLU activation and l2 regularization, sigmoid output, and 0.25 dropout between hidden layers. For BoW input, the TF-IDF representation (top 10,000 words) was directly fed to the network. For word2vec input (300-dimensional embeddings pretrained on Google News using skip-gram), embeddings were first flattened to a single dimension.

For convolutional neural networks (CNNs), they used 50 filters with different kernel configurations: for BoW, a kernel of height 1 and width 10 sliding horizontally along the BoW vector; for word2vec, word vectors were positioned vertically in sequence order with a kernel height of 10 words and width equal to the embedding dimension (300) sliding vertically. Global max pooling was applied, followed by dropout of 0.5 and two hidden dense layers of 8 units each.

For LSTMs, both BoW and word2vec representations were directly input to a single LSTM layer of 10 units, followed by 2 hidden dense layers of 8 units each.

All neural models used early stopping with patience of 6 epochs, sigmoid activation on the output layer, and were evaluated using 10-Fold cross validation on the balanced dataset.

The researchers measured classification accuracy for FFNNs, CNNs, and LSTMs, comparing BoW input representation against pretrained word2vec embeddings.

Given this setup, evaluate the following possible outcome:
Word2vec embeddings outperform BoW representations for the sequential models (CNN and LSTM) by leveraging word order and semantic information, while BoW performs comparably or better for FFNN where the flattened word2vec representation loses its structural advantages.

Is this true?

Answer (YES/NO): NO